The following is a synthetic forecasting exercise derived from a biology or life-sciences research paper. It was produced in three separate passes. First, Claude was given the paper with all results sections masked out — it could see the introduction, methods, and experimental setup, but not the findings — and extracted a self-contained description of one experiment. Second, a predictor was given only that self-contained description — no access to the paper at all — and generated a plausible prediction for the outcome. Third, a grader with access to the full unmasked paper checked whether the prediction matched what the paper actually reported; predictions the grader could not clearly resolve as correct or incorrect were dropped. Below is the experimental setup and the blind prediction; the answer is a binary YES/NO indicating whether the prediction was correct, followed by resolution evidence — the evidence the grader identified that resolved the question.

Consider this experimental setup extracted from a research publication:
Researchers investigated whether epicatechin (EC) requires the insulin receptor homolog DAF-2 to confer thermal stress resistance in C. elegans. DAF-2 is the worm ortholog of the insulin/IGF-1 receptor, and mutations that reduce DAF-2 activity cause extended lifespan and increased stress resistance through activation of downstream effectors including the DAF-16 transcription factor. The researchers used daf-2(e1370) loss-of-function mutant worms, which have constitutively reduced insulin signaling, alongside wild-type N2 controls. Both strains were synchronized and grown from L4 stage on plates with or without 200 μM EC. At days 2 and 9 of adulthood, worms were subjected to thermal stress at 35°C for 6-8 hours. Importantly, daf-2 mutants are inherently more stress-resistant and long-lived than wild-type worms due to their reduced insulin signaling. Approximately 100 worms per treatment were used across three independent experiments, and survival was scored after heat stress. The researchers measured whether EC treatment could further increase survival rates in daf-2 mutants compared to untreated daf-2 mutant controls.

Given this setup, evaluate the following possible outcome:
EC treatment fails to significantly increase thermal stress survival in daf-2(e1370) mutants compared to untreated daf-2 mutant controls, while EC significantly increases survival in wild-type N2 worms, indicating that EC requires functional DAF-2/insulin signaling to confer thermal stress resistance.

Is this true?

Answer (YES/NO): YES